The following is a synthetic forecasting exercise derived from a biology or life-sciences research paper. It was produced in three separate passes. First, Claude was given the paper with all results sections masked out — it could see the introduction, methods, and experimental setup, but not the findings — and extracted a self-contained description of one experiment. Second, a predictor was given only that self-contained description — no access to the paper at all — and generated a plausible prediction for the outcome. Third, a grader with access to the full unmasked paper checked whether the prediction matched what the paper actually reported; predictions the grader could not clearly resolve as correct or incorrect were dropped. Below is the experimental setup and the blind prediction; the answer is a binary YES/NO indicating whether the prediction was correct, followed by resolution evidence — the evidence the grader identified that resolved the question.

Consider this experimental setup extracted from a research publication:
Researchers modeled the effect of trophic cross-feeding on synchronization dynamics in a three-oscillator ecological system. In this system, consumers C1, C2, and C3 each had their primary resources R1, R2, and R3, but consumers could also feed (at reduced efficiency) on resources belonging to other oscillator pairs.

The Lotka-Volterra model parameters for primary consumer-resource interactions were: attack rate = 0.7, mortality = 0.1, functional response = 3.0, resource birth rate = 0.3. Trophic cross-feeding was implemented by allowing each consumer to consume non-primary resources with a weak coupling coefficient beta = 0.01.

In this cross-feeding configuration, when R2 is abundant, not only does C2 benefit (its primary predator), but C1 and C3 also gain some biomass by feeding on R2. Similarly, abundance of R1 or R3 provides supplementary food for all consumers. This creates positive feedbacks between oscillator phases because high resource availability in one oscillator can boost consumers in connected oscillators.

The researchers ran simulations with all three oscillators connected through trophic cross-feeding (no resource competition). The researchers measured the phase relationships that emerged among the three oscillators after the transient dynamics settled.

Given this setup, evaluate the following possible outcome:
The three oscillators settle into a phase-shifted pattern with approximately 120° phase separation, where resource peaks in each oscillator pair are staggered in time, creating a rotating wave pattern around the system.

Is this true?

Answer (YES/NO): NO